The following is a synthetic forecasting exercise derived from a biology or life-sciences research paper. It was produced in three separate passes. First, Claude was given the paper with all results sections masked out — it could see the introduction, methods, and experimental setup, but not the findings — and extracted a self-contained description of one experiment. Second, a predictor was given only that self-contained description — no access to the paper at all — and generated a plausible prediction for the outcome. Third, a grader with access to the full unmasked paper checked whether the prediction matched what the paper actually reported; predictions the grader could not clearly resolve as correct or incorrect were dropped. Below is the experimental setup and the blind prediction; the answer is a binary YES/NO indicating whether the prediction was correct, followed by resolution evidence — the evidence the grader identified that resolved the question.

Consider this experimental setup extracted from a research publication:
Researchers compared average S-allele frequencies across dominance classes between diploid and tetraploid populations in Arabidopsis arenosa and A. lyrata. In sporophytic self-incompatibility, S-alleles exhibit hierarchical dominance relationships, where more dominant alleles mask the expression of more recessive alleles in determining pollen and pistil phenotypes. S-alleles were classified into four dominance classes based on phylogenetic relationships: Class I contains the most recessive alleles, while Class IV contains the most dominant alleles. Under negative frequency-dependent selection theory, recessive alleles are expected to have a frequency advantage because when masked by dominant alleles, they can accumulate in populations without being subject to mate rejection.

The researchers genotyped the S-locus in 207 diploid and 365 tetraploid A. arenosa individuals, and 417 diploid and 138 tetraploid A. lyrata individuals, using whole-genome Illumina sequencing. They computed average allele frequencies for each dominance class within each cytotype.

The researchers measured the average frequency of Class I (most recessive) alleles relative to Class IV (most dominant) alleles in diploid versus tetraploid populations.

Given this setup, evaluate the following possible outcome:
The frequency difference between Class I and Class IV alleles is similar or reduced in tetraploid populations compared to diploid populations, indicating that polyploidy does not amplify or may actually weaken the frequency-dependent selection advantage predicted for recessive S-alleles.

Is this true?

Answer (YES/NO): NO